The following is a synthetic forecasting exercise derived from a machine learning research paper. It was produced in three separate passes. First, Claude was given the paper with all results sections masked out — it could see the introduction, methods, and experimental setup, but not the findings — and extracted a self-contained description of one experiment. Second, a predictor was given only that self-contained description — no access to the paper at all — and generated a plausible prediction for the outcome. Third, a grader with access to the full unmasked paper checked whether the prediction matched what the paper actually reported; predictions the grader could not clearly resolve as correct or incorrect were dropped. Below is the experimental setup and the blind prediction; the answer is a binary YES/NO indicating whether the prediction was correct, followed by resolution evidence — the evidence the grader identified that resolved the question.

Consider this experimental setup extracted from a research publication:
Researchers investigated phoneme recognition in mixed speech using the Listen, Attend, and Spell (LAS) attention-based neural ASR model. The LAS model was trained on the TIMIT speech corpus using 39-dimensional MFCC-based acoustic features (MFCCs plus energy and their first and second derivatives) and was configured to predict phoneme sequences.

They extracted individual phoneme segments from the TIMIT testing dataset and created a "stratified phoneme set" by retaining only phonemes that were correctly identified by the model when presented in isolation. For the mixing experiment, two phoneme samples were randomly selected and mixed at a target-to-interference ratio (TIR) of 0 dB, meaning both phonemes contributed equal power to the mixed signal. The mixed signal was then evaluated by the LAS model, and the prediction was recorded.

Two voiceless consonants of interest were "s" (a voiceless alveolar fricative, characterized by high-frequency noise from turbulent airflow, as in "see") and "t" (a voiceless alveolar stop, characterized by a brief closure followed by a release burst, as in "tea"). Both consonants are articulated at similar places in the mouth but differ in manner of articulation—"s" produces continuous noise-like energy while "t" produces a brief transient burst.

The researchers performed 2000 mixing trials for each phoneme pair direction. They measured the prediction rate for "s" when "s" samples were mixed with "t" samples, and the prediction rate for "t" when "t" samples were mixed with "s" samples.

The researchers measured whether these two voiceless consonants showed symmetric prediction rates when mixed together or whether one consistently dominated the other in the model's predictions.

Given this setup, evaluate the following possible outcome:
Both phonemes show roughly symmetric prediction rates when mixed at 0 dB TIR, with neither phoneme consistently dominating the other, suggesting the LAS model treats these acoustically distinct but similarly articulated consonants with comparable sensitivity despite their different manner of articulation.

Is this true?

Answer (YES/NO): NO